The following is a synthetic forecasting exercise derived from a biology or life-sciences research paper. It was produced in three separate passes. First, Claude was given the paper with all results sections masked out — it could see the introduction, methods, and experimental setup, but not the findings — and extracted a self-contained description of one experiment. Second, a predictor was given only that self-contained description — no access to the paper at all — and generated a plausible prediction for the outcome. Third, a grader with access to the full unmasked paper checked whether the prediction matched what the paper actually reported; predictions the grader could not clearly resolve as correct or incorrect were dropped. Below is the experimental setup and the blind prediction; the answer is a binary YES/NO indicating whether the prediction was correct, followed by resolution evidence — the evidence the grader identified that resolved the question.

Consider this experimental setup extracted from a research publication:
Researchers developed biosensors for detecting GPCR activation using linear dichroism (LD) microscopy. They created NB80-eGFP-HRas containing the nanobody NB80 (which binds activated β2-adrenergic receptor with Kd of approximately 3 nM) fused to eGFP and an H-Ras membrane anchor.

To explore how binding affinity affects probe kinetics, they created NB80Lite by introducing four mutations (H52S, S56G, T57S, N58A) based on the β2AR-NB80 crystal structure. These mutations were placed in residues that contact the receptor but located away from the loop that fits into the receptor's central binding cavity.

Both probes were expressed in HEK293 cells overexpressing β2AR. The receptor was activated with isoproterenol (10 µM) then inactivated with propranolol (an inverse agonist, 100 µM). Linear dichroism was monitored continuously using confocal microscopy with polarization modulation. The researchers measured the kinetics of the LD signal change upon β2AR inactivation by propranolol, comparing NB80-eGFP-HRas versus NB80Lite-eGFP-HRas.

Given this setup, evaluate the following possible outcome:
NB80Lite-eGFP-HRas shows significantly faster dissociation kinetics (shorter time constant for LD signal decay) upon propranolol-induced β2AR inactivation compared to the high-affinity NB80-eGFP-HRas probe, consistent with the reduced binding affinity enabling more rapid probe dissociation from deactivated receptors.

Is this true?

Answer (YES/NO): YES